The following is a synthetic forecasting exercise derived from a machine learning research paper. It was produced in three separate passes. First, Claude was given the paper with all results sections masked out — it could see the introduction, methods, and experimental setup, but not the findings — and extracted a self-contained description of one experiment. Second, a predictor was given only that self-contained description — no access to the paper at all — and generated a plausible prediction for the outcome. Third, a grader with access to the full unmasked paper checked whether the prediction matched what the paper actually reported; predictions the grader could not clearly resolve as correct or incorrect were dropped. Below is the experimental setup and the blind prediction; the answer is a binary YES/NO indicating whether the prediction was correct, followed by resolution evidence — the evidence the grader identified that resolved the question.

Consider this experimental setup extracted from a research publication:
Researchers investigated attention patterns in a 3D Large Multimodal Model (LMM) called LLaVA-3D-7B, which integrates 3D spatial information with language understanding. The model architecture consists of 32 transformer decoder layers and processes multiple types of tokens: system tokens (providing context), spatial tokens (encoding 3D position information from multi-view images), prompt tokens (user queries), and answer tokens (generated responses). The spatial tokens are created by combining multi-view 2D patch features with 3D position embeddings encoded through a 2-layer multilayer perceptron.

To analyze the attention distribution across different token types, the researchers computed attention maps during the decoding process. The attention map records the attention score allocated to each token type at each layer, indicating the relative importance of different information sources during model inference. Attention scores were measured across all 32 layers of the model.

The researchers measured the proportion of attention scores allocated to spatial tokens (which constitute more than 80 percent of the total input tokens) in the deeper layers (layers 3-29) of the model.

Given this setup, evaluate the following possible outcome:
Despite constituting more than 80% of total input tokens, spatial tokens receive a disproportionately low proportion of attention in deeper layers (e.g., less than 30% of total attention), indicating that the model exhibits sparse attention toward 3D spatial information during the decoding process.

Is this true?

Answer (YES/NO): YES